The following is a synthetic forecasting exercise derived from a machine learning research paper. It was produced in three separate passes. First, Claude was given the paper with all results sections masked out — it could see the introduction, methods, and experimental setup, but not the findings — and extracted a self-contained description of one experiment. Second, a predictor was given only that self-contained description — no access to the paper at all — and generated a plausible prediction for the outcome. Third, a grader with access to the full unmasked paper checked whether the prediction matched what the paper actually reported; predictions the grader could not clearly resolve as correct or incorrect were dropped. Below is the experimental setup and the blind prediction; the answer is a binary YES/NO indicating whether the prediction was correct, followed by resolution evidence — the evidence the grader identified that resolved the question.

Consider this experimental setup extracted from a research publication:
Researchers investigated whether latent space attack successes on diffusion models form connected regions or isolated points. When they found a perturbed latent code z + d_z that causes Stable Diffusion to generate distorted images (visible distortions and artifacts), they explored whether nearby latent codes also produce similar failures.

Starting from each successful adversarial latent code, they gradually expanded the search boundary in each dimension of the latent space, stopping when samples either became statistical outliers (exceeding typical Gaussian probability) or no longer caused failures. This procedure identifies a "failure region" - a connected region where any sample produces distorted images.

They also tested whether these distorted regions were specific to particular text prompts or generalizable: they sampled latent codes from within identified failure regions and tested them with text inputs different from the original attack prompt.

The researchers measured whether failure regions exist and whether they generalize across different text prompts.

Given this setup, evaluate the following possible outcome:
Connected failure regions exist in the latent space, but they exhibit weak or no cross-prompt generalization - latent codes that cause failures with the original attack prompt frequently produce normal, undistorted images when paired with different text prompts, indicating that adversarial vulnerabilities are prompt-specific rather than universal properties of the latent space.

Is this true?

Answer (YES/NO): NO